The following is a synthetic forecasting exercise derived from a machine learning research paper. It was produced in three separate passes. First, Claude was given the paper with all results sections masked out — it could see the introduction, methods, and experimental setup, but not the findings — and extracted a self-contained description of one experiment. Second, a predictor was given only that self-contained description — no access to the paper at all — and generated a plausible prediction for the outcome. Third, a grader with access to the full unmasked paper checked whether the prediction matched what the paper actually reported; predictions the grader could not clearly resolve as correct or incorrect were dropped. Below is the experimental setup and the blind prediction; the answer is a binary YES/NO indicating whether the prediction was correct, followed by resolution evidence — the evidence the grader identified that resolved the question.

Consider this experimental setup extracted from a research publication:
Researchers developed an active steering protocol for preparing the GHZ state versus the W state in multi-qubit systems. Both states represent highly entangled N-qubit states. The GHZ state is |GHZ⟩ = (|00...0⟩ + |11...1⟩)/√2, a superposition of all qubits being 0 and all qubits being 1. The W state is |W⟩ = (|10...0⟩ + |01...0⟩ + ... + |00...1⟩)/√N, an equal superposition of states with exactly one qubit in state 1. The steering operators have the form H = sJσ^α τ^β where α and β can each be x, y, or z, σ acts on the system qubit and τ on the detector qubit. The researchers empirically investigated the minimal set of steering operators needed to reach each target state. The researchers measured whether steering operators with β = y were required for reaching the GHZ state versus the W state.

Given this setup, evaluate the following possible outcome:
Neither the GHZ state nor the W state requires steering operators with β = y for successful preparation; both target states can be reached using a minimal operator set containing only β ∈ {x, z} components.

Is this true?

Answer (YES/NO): NO